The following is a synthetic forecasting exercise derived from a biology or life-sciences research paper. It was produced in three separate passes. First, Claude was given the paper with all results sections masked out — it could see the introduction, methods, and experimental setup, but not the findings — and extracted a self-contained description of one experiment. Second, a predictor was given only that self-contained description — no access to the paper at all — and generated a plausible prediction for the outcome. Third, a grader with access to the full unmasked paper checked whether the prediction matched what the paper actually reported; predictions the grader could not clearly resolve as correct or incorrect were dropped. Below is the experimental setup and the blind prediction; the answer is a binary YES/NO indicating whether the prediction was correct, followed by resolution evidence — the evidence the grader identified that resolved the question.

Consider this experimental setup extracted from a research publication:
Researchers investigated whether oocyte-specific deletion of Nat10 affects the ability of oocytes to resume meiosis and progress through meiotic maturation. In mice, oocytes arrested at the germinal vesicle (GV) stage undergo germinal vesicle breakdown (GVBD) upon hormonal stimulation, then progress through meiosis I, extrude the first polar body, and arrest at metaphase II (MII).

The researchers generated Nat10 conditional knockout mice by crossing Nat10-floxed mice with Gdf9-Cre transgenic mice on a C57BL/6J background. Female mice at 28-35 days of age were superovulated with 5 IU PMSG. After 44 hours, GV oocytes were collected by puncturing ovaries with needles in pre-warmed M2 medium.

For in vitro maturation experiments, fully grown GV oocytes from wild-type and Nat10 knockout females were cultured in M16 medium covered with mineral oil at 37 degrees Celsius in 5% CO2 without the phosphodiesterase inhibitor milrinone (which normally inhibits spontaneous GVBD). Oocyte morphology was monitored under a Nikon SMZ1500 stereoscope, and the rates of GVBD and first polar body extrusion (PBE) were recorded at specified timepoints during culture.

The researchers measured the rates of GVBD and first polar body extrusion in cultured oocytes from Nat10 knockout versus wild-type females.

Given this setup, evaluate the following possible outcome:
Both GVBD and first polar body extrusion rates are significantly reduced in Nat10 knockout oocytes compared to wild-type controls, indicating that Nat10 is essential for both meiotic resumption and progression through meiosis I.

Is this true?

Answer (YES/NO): YES